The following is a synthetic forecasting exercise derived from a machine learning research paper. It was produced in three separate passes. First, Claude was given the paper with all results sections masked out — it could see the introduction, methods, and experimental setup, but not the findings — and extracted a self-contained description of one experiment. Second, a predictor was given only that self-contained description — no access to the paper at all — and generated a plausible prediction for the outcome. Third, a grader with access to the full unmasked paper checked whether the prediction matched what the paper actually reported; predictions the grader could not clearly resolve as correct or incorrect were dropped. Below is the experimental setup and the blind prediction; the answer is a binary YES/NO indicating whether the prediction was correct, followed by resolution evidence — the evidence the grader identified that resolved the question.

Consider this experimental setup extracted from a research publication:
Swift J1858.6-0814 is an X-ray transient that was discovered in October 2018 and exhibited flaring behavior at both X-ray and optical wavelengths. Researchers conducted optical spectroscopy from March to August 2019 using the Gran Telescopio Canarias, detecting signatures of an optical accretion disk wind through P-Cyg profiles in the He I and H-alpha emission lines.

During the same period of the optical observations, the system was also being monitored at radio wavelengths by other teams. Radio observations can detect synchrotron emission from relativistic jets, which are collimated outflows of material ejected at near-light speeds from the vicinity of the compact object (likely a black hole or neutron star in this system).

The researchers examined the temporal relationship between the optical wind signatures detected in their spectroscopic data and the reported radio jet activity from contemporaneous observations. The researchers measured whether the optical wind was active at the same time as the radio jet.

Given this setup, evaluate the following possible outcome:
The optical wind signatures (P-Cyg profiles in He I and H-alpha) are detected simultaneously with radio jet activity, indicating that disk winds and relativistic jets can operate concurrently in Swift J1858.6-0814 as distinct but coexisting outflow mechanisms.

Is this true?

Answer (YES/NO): YES